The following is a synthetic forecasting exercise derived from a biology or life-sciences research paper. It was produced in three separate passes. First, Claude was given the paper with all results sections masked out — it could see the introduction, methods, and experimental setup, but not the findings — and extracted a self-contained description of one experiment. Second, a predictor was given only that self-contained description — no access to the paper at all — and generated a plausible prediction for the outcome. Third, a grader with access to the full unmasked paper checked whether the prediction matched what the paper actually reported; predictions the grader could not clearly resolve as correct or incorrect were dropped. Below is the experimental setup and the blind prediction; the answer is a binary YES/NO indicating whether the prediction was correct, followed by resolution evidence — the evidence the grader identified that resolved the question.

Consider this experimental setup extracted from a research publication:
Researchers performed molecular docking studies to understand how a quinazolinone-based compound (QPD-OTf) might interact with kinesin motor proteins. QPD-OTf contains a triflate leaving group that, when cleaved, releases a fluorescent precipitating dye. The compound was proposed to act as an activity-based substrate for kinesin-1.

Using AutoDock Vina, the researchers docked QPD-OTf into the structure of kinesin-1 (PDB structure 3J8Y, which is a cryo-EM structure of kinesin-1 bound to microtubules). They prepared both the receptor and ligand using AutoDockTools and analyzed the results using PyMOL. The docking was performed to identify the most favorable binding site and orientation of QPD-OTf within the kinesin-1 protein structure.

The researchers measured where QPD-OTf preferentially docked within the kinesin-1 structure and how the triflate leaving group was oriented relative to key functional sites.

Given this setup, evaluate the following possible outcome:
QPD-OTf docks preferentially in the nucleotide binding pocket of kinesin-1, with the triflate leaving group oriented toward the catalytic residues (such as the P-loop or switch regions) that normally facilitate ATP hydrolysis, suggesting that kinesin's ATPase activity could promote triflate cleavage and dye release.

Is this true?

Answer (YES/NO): YES